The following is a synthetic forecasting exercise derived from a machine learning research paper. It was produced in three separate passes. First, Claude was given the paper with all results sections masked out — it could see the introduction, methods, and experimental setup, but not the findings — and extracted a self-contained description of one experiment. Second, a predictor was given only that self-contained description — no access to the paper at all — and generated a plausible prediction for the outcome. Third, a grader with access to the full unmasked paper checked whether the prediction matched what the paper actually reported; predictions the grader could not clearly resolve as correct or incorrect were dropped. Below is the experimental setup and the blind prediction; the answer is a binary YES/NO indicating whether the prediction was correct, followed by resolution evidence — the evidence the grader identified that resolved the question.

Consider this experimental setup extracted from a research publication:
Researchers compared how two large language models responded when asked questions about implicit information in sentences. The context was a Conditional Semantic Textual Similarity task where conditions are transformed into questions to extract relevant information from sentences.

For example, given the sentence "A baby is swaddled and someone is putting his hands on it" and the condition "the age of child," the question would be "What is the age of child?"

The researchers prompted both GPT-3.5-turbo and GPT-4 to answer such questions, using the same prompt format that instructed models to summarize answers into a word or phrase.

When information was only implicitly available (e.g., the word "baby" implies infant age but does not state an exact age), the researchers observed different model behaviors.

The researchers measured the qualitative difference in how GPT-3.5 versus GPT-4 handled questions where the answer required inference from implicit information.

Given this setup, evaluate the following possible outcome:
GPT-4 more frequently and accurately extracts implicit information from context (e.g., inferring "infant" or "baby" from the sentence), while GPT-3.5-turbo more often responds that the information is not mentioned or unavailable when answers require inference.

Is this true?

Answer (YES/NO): NO